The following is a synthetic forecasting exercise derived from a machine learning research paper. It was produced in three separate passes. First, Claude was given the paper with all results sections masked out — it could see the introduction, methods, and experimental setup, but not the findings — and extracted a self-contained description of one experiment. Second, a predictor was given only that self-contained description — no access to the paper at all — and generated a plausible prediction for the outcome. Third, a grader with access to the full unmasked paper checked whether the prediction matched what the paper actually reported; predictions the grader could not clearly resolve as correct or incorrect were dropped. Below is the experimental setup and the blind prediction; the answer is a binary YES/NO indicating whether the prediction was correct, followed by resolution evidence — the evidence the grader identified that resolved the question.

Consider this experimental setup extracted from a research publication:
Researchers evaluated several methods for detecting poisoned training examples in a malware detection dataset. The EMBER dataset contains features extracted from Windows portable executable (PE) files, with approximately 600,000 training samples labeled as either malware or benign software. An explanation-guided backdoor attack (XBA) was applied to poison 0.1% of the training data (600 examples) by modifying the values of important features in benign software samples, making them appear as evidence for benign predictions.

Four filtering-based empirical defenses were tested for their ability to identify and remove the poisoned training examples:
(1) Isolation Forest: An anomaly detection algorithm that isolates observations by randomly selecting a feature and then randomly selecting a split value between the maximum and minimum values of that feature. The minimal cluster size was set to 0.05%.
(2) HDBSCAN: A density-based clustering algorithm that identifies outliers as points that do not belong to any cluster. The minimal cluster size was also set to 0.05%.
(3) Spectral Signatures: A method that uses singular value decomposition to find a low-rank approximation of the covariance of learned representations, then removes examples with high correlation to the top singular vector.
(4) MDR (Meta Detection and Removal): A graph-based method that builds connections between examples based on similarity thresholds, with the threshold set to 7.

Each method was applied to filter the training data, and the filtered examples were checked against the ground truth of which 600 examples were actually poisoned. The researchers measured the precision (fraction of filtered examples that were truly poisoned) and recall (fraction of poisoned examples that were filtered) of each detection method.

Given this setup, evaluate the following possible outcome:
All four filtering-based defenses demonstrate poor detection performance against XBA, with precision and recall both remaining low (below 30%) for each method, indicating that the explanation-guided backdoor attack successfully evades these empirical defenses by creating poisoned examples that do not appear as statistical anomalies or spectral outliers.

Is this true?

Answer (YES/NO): NO